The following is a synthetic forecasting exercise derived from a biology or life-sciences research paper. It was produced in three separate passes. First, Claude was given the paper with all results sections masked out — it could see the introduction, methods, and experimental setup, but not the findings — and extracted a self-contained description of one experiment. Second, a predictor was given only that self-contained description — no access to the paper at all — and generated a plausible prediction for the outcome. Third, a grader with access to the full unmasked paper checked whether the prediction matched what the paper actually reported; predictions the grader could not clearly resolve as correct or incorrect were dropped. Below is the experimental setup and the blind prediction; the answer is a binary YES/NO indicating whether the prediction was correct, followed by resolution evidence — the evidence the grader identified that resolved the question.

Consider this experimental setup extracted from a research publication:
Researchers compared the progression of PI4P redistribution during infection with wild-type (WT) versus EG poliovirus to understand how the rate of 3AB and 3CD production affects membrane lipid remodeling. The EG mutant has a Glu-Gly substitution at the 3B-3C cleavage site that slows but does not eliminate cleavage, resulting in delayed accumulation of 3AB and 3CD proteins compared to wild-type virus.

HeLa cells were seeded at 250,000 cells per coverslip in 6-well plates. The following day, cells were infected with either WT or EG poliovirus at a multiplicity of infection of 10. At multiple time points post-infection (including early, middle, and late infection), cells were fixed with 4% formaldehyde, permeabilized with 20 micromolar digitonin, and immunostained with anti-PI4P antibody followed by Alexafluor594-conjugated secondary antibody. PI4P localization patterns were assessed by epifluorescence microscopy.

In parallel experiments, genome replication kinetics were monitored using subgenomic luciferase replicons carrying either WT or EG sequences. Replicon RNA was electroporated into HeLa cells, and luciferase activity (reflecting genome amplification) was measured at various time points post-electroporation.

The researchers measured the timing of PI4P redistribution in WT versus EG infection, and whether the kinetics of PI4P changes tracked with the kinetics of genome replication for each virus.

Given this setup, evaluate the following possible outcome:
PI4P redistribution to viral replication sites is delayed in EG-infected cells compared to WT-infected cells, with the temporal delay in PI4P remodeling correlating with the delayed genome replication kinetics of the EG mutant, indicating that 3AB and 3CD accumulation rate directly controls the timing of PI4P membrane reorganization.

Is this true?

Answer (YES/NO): YES